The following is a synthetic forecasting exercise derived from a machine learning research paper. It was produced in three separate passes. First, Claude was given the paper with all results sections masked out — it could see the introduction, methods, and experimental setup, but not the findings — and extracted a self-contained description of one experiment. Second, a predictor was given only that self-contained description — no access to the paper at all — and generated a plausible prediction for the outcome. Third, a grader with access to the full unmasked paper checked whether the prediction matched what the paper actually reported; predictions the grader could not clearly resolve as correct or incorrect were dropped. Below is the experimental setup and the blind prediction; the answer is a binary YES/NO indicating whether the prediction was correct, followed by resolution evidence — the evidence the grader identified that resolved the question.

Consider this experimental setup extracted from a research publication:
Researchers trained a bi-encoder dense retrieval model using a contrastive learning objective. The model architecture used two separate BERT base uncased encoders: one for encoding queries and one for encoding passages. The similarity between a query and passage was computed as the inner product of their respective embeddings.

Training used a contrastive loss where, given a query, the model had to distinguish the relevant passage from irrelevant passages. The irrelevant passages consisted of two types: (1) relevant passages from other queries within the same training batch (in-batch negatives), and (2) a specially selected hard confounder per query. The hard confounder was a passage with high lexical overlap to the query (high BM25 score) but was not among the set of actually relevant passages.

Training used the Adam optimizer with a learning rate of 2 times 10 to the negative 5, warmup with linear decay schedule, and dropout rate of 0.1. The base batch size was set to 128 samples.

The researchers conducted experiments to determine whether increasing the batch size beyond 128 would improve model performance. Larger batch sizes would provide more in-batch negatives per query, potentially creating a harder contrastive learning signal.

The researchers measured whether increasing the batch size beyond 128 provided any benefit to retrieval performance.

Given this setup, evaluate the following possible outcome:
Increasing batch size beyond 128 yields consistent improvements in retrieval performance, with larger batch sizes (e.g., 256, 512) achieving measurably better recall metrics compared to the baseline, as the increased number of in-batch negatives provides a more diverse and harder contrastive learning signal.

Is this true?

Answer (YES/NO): NO